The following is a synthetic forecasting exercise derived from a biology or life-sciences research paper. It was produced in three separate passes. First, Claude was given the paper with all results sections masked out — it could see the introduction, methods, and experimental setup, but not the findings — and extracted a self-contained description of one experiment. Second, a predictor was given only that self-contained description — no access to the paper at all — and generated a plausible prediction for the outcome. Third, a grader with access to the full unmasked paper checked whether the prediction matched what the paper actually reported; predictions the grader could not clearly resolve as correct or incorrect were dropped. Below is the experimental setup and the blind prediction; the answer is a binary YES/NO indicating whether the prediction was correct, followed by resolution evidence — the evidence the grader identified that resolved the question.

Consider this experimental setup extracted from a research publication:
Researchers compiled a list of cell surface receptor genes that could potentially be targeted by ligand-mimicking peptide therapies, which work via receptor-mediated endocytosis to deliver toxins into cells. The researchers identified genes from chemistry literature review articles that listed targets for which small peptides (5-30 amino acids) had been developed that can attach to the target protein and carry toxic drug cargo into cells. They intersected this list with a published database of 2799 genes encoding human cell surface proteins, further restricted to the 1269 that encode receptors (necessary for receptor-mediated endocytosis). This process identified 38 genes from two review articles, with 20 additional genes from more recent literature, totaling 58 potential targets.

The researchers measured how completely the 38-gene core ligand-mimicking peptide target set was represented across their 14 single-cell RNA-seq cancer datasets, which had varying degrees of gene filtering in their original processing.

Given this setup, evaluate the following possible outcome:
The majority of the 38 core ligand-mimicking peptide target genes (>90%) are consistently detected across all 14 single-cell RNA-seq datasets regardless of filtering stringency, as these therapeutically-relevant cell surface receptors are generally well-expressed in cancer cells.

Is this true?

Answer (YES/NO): NO